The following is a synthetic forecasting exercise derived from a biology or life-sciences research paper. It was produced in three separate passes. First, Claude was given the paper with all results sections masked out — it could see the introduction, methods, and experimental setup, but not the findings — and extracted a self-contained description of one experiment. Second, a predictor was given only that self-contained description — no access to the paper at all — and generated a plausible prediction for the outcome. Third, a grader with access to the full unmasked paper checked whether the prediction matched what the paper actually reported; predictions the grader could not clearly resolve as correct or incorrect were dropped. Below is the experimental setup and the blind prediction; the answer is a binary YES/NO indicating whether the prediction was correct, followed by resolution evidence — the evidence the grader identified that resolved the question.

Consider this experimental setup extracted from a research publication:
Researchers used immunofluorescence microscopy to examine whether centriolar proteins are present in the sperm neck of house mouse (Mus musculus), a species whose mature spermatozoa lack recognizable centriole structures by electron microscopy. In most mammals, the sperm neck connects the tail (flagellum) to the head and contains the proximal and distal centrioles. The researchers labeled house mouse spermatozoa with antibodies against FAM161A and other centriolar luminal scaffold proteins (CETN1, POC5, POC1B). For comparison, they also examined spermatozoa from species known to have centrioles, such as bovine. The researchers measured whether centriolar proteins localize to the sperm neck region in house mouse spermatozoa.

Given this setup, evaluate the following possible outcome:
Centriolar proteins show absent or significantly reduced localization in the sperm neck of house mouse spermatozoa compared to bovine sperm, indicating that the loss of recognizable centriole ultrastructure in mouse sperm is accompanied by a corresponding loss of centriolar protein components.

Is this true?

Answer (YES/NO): NO